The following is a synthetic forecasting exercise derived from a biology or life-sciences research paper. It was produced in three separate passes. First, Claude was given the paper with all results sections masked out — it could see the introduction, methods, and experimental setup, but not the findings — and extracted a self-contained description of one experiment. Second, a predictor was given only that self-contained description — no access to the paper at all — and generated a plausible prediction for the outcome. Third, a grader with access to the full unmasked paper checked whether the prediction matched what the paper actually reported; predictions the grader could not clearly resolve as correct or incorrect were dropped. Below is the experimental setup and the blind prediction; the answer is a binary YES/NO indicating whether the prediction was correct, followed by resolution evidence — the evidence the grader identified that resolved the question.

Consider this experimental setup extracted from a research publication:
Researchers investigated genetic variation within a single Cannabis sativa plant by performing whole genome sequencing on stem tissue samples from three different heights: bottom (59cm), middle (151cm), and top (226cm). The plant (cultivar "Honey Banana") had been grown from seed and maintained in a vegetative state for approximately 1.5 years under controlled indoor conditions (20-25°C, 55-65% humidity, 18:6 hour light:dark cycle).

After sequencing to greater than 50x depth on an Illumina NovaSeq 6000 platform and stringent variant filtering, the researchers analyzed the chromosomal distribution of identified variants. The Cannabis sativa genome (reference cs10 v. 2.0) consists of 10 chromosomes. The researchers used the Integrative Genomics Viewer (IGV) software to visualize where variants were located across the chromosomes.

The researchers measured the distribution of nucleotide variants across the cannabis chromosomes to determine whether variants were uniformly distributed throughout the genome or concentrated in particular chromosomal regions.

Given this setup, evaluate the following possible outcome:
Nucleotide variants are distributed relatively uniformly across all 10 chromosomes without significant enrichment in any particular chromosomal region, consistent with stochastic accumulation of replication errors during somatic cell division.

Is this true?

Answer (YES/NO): NO